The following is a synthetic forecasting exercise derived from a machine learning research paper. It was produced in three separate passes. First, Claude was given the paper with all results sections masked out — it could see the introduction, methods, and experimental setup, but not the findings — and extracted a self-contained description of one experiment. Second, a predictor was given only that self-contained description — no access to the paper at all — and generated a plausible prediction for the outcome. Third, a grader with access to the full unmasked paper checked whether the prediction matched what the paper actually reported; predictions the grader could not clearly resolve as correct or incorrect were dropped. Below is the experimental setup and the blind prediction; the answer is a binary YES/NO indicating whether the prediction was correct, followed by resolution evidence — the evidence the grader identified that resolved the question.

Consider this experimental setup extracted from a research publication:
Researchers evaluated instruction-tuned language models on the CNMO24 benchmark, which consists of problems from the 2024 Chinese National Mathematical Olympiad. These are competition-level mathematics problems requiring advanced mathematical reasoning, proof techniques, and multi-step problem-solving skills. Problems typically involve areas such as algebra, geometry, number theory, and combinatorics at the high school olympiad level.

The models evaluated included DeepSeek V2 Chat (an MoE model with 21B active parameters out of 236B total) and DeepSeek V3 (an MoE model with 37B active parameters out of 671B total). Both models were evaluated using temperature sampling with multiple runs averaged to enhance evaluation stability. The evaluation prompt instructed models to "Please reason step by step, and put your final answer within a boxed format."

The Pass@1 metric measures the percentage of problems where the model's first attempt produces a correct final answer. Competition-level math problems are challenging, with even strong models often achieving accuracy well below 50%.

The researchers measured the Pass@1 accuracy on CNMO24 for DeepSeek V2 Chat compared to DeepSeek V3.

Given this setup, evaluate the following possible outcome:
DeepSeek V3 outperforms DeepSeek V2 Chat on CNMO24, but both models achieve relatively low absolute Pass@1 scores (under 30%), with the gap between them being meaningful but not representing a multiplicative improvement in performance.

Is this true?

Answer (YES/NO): NO